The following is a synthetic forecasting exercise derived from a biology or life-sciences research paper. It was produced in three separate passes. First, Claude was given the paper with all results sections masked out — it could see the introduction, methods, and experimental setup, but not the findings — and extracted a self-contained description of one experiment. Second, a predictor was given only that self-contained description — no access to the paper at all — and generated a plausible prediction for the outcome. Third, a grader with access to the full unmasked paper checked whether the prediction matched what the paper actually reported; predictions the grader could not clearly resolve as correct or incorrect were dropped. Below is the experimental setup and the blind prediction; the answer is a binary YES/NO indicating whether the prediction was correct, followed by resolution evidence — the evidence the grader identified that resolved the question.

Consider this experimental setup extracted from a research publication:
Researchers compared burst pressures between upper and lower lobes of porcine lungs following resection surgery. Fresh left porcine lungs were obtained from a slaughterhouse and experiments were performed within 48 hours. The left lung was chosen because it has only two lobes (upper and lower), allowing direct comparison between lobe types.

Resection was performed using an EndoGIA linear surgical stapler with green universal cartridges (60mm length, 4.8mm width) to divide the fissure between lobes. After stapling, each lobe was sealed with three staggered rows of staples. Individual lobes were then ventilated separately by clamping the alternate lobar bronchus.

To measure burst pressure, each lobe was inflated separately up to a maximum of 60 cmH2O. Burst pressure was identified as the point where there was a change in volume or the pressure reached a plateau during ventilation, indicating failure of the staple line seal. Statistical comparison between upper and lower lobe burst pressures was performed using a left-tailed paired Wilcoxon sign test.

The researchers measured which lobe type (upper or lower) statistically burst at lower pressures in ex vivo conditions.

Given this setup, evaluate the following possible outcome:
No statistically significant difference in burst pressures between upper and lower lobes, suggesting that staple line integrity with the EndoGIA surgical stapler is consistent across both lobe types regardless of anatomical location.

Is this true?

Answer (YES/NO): NO